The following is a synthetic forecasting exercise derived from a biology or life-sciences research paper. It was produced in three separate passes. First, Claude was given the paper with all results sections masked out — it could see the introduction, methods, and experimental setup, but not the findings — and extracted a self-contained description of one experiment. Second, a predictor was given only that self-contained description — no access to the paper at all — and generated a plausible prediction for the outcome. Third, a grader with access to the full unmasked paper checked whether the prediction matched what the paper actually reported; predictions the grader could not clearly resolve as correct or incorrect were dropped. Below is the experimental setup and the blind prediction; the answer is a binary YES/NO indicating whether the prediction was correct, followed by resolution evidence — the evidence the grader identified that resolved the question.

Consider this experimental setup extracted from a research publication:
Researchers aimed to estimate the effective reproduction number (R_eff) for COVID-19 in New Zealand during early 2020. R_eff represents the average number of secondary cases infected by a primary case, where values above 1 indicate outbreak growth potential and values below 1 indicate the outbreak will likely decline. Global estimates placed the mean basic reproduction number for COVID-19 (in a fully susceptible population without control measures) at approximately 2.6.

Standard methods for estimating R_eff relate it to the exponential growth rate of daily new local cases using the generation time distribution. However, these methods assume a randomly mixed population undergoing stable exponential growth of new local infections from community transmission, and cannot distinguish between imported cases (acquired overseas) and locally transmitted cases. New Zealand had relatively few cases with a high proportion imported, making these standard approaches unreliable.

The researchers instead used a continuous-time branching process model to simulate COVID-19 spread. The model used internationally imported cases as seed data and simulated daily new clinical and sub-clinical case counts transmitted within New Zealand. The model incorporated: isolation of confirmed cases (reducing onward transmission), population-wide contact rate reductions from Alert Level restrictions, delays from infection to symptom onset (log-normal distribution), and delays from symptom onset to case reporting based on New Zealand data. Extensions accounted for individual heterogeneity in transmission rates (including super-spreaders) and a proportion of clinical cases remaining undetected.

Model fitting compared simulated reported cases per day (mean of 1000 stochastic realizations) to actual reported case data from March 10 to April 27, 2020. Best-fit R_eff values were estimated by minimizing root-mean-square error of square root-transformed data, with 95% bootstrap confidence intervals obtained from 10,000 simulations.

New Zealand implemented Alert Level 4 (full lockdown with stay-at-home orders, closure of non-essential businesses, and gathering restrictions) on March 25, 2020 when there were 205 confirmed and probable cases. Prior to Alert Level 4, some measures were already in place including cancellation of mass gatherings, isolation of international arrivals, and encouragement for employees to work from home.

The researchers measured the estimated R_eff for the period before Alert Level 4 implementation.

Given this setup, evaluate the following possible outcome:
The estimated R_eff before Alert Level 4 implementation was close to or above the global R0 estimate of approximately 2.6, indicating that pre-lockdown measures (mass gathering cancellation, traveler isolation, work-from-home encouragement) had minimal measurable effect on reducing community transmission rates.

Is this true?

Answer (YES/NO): NO